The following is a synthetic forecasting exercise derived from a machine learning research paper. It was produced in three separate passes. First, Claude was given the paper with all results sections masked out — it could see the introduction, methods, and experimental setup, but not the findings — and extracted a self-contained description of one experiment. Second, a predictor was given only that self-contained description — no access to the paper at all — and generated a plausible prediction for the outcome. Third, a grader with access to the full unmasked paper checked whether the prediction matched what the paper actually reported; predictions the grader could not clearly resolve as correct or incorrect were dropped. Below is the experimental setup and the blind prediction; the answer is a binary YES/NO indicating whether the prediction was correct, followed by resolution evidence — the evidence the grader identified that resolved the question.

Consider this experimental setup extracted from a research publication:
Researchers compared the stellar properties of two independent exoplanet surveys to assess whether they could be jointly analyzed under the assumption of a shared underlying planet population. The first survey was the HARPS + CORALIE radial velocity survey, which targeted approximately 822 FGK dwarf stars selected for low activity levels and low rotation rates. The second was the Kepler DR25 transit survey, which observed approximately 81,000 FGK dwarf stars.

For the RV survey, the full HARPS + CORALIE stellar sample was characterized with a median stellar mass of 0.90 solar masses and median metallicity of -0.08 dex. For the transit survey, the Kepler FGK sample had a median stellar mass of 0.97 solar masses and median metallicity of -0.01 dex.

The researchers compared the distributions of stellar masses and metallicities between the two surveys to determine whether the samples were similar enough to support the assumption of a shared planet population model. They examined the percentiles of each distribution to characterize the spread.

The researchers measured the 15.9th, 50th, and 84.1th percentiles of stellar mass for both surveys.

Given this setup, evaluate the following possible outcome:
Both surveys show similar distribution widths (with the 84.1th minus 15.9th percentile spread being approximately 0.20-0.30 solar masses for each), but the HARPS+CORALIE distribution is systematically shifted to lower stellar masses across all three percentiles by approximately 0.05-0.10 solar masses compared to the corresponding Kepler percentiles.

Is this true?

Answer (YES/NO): NO